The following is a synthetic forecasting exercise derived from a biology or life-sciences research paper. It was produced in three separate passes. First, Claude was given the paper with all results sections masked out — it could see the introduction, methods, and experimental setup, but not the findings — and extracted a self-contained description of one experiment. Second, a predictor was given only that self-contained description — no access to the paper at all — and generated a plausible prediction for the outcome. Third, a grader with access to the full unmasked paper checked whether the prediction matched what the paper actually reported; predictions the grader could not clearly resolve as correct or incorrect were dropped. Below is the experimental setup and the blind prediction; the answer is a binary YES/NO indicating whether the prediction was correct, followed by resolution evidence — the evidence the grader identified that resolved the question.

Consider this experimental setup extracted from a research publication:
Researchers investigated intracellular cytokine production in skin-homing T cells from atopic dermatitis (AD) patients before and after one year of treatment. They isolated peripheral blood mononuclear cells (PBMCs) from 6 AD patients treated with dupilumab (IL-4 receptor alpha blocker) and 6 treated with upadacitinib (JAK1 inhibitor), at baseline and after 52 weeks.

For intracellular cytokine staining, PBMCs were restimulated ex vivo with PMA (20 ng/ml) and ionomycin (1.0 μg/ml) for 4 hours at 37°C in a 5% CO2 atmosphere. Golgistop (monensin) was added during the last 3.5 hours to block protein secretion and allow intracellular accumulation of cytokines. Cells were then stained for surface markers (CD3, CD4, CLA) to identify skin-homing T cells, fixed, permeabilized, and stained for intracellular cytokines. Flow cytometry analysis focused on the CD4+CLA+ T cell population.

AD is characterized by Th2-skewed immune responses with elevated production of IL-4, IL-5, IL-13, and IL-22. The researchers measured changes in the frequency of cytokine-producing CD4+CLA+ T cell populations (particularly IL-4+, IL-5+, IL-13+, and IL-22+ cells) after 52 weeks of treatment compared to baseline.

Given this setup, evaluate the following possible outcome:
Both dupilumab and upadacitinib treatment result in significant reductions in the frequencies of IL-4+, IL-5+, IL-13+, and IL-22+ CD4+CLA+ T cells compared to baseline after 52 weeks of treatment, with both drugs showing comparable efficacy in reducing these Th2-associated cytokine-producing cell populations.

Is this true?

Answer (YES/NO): NO